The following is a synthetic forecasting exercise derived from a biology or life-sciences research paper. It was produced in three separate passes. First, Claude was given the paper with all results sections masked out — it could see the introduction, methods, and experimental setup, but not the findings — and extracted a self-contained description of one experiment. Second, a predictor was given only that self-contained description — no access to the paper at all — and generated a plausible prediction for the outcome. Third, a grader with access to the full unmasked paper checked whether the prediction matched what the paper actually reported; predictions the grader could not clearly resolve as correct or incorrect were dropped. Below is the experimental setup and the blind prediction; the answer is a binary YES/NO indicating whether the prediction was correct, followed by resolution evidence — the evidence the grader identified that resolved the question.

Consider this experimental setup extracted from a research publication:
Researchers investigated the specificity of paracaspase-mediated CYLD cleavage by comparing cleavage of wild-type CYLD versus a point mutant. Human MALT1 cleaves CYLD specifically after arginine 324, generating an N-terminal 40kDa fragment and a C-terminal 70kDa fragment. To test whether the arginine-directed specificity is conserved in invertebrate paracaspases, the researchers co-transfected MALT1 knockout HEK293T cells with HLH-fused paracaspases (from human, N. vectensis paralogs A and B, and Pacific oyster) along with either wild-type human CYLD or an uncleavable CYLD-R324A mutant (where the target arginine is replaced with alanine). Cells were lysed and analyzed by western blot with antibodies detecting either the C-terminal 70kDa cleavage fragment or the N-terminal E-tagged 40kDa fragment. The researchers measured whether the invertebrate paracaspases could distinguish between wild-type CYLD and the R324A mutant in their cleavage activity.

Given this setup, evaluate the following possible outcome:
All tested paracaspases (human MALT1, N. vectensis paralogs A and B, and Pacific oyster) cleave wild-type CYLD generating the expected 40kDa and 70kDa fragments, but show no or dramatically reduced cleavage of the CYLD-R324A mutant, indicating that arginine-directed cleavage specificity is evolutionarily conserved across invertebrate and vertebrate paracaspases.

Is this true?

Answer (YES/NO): NO